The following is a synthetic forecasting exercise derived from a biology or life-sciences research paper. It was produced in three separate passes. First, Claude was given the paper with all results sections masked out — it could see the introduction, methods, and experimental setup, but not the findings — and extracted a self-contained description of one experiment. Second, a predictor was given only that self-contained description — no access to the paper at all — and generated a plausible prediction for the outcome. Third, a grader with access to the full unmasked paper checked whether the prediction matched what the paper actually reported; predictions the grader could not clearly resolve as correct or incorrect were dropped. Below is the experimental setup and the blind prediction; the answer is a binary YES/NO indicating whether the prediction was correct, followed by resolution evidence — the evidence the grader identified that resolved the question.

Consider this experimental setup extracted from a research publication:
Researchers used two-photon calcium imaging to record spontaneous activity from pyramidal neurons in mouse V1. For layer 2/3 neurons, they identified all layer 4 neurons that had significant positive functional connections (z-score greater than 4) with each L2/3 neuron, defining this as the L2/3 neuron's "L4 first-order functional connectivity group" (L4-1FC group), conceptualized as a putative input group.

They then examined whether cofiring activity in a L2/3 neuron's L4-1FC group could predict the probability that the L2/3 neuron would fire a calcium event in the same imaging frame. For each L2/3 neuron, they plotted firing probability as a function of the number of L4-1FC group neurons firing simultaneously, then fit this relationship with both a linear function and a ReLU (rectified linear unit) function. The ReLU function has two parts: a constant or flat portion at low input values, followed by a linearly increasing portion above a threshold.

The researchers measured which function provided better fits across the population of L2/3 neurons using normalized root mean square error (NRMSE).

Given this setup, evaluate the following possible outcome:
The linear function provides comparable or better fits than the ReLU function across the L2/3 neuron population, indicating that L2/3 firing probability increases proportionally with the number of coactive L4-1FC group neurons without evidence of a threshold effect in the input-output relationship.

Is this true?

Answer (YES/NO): NO